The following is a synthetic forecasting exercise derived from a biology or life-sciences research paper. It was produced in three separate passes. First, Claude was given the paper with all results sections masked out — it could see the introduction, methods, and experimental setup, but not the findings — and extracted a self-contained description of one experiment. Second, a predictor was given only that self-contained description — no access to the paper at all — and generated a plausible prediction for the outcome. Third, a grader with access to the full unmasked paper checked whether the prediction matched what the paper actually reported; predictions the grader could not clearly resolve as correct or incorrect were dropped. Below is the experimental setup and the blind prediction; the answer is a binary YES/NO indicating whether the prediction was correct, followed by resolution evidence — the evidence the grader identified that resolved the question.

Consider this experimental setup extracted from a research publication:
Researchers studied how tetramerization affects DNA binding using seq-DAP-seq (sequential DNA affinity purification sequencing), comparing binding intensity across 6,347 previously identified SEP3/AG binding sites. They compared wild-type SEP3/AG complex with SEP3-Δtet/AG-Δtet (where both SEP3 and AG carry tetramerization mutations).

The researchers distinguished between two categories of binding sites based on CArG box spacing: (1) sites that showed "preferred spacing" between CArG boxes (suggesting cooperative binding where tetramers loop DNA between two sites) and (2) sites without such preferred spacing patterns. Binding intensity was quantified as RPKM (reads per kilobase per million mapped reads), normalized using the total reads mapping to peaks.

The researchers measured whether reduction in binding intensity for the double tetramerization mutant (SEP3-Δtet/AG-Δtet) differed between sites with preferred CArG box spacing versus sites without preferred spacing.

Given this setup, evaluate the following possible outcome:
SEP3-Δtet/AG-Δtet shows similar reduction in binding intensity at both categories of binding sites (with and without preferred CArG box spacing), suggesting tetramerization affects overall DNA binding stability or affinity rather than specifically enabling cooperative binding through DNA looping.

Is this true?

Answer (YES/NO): NO